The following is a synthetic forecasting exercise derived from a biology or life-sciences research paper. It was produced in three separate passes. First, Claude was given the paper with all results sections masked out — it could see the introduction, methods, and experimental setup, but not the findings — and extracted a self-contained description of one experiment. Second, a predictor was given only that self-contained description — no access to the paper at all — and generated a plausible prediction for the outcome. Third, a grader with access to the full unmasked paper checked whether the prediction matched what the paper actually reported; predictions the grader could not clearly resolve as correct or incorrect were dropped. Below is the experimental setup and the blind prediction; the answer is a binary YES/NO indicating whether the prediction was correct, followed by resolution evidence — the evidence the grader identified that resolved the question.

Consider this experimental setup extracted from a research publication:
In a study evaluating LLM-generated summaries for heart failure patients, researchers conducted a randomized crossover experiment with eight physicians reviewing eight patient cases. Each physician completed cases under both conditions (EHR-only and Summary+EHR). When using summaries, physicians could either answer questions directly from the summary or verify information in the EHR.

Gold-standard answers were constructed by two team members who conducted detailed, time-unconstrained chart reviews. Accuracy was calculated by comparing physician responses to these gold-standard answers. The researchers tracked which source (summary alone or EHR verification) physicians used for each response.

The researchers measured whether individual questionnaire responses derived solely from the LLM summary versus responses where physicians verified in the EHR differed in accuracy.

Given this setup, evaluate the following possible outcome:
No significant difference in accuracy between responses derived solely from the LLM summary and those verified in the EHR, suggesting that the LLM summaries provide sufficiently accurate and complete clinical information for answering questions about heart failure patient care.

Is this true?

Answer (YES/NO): YES